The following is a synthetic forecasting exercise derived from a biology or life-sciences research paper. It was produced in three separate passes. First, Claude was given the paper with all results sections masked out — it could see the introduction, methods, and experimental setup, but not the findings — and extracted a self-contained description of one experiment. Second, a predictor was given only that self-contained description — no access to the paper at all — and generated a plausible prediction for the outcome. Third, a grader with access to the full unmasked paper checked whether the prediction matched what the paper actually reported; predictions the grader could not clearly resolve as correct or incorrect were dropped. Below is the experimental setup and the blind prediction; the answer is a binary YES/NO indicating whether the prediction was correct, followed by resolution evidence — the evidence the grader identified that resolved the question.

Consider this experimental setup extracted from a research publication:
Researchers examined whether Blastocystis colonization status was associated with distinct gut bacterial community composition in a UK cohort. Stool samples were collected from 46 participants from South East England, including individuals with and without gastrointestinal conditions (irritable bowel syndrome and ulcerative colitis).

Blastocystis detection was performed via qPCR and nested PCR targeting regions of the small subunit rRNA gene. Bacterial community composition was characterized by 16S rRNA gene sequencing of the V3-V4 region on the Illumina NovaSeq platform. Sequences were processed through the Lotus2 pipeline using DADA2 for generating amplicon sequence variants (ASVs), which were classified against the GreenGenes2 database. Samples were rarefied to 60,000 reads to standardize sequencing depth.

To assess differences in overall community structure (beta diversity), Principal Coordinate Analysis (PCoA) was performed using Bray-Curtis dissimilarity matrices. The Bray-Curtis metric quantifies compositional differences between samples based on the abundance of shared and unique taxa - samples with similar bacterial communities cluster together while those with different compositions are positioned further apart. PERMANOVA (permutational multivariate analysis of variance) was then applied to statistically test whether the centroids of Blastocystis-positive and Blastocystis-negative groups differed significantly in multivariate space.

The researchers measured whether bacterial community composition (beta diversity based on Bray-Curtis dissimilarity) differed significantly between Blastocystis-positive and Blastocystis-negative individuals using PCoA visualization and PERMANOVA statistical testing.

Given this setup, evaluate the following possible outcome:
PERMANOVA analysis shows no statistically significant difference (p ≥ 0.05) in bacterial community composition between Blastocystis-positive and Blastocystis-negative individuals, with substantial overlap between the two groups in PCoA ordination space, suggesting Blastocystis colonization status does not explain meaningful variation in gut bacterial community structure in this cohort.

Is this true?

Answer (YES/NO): YES